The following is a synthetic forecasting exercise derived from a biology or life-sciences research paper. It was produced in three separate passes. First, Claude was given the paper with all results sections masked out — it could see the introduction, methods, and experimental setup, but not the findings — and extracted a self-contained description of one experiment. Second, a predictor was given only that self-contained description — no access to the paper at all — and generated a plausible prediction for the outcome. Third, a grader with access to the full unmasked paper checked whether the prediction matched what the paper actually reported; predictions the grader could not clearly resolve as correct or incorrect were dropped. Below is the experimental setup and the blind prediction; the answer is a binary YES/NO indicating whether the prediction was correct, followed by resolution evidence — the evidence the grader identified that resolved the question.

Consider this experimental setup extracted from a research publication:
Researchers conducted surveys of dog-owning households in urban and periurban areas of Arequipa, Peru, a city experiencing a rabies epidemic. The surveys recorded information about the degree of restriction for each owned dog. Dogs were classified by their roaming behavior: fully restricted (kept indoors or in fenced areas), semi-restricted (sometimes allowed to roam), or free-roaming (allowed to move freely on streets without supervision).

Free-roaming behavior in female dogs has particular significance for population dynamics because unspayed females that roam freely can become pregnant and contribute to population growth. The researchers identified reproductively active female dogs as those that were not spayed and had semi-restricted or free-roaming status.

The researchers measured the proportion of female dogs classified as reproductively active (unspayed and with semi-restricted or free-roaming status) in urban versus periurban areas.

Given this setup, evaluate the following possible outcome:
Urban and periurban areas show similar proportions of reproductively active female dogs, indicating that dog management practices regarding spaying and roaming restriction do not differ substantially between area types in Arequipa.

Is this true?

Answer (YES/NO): NO